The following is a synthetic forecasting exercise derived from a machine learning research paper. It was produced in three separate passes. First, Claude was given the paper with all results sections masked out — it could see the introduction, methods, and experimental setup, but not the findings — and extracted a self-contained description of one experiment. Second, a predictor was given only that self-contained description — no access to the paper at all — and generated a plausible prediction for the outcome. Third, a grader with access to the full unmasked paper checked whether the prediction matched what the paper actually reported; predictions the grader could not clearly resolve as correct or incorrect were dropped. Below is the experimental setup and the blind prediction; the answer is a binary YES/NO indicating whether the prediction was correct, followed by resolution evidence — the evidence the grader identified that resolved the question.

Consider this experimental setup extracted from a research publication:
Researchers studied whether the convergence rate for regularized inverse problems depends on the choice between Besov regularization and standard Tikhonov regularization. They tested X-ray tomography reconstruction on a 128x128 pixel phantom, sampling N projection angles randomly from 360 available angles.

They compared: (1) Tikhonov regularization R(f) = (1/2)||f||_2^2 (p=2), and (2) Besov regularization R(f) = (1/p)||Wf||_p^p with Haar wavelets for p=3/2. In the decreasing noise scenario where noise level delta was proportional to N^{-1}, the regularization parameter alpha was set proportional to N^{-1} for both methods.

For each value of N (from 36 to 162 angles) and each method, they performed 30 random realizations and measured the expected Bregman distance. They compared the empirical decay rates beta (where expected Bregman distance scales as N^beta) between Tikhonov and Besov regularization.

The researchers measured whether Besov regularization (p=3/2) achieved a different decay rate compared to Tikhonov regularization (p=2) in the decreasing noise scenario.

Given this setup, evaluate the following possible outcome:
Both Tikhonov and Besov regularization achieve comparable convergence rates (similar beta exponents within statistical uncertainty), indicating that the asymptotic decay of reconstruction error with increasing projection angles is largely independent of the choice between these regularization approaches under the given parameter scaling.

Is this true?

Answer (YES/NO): YES